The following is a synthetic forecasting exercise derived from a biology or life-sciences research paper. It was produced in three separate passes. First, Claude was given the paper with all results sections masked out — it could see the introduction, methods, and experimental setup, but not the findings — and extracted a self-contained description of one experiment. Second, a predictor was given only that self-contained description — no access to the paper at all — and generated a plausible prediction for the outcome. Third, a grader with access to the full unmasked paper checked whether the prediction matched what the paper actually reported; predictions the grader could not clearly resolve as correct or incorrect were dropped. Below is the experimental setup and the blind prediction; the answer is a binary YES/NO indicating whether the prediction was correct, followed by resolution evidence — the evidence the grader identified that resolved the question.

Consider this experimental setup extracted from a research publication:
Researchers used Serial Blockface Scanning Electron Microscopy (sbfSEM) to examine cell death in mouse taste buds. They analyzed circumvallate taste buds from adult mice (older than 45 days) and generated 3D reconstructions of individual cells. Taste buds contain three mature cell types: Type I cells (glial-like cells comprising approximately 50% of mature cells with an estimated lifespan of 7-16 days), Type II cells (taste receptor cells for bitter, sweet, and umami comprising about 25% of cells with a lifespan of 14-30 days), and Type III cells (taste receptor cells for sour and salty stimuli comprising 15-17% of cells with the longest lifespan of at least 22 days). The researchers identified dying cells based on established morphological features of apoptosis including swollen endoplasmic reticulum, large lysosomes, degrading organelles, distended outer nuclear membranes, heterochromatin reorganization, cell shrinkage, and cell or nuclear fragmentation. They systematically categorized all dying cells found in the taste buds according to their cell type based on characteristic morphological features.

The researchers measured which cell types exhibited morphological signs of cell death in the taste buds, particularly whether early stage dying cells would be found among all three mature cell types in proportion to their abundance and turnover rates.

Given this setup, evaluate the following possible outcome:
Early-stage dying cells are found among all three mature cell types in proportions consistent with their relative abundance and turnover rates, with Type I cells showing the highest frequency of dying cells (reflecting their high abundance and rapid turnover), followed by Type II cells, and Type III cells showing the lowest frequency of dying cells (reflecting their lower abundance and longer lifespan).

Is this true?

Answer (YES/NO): NO